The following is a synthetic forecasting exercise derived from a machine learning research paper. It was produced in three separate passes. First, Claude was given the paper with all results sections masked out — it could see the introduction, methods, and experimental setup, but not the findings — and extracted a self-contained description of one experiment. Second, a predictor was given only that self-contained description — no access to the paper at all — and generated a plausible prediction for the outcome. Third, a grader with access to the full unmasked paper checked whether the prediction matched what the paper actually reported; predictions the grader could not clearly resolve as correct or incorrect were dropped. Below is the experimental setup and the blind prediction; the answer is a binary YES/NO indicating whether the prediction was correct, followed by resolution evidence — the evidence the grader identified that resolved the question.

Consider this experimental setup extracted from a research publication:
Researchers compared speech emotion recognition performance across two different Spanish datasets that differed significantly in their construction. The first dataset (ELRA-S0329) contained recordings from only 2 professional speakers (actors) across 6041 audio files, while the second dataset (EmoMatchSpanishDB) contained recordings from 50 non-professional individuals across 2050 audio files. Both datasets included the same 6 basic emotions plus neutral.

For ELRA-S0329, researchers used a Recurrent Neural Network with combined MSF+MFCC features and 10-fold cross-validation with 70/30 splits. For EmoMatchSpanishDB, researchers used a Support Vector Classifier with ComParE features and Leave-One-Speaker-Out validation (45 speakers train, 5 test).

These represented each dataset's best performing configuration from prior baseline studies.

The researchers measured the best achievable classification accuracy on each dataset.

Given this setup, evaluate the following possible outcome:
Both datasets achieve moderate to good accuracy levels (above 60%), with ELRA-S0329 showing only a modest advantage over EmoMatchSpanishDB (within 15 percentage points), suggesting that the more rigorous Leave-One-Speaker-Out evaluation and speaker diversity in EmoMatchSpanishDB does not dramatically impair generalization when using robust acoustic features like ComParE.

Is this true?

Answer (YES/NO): NO